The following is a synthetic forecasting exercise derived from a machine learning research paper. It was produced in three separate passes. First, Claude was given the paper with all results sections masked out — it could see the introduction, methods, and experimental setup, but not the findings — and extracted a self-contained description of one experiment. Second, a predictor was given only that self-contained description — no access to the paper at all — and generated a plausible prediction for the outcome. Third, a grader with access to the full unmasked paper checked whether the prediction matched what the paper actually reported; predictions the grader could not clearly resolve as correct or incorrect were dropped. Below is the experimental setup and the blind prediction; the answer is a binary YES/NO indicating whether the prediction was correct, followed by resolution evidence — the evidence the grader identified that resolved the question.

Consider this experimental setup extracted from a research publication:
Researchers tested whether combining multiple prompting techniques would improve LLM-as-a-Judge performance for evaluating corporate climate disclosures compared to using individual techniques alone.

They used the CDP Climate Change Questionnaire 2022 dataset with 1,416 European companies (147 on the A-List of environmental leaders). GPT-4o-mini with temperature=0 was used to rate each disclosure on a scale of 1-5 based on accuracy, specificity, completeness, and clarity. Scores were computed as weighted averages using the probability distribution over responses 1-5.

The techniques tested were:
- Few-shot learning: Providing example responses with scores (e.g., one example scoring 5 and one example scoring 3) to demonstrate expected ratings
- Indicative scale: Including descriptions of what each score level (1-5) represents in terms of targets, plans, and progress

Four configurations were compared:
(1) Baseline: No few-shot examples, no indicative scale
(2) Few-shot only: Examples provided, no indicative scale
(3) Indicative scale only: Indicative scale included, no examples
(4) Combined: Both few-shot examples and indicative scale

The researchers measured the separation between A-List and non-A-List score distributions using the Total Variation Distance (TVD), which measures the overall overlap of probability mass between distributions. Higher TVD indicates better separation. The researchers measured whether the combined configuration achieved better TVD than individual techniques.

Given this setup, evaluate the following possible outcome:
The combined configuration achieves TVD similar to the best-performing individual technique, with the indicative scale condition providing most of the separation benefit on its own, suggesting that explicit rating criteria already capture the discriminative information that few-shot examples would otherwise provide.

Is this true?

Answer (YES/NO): NO